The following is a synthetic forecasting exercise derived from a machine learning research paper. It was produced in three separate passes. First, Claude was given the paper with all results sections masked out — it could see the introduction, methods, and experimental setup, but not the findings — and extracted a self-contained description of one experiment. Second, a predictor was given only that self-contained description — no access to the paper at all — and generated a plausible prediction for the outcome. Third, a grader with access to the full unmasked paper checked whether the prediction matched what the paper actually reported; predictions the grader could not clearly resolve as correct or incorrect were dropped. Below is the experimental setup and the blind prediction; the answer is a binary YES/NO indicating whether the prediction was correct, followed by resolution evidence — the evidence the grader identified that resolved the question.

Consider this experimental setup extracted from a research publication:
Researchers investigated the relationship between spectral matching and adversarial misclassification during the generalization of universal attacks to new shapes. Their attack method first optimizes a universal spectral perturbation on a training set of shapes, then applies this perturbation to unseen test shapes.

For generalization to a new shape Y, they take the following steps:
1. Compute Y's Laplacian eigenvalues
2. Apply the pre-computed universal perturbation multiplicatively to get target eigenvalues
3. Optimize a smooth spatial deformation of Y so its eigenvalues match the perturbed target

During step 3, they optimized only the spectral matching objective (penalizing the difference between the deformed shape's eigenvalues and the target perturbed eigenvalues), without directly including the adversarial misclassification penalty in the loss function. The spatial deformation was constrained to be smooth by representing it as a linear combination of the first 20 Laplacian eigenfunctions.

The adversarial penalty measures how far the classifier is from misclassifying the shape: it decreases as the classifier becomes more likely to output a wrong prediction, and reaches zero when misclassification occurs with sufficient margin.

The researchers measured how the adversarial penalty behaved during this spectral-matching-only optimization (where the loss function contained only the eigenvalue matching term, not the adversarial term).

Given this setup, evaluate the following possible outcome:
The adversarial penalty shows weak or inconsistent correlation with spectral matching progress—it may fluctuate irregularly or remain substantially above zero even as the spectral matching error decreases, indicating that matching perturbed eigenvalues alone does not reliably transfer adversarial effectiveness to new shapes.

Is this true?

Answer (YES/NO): NO